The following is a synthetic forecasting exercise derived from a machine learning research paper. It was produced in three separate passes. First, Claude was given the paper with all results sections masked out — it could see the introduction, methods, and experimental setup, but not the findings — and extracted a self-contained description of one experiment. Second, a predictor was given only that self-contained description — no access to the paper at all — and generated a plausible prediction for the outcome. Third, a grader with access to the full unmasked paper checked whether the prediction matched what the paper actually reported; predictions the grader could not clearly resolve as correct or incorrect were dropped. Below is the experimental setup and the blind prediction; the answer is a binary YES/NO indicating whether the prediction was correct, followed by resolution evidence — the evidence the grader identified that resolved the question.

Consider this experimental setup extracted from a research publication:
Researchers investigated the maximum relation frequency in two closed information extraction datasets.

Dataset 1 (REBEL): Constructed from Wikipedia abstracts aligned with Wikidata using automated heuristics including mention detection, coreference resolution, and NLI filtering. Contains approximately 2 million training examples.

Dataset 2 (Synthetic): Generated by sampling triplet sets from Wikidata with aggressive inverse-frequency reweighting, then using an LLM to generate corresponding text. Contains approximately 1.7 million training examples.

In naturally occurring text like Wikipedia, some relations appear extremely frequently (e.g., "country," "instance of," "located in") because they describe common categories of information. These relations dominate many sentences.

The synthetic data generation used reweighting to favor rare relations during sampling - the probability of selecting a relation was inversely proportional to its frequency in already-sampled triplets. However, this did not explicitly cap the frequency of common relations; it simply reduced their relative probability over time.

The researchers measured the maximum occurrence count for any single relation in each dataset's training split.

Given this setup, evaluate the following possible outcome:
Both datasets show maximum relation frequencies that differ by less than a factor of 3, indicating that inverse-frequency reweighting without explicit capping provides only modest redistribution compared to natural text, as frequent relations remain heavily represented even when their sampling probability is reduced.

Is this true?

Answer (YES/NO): NO